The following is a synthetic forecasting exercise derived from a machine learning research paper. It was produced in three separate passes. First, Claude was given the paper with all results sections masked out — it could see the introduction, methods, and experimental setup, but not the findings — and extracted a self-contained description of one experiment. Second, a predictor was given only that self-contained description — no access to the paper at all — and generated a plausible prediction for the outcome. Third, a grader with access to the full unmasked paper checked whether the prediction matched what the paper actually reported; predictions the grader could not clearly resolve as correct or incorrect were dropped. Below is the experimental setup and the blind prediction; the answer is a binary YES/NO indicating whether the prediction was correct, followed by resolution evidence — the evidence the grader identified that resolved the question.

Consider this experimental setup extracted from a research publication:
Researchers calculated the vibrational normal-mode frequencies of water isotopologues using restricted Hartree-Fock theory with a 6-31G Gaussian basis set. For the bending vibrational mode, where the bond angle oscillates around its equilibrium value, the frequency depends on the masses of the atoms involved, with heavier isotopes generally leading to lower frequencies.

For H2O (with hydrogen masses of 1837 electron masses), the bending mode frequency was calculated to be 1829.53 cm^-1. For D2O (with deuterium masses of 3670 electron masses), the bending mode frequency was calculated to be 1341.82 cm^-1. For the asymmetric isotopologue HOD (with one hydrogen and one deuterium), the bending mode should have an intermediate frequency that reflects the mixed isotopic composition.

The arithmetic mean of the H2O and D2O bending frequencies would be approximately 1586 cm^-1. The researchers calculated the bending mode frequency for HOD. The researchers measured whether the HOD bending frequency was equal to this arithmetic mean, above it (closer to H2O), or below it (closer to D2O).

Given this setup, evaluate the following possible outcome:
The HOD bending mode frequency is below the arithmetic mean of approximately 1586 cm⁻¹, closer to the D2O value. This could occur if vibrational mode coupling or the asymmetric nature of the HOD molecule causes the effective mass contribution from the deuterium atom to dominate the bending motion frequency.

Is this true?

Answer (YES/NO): NO